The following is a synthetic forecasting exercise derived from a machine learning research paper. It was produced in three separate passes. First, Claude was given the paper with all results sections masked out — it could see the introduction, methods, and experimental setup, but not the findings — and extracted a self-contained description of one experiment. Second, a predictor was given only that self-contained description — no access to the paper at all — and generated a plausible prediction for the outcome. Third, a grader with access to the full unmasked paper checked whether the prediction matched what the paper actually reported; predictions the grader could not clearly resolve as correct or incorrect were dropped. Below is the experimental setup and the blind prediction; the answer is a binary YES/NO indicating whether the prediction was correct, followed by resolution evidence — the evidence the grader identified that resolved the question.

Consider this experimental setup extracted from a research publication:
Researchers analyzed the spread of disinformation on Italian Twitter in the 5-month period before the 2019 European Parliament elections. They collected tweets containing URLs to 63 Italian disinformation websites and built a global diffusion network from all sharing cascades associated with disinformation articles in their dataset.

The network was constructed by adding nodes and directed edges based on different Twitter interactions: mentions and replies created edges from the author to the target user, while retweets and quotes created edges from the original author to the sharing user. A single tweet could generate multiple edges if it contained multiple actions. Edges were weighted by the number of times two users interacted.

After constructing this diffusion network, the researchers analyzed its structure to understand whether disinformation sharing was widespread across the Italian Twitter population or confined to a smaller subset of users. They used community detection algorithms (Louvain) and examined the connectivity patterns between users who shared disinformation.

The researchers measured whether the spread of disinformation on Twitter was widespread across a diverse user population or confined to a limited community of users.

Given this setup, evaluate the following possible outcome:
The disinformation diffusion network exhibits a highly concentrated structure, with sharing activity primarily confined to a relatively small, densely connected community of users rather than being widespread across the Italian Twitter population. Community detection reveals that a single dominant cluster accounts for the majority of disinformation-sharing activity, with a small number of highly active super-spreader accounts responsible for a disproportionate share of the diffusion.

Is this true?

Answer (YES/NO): NO